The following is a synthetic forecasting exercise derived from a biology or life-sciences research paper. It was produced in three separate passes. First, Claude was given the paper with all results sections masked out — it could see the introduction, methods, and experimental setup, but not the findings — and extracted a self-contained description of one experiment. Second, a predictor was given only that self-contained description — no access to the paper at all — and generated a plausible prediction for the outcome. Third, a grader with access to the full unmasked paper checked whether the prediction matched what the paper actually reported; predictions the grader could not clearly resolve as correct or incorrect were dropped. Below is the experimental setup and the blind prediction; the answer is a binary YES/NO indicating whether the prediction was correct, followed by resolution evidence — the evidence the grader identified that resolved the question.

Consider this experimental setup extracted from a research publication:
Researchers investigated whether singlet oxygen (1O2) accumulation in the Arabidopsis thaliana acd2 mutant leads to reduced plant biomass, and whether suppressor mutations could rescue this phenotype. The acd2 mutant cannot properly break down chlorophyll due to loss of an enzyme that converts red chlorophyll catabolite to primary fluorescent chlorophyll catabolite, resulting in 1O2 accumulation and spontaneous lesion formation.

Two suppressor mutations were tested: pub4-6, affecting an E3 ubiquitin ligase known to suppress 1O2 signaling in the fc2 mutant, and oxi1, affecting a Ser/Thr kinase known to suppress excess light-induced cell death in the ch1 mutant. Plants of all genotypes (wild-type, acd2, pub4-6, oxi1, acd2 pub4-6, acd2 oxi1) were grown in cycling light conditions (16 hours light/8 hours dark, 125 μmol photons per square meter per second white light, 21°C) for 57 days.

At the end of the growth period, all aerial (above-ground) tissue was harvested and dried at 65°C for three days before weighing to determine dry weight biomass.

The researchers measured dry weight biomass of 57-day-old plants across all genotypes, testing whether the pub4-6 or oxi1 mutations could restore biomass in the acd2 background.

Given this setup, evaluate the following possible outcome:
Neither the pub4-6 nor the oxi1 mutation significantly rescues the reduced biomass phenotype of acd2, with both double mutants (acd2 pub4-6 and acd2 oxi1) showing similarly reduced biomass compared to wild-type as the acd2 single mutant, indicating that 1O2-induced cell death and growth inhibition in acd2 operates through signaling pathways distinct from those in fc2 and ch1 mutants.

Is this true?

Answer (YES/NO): NO